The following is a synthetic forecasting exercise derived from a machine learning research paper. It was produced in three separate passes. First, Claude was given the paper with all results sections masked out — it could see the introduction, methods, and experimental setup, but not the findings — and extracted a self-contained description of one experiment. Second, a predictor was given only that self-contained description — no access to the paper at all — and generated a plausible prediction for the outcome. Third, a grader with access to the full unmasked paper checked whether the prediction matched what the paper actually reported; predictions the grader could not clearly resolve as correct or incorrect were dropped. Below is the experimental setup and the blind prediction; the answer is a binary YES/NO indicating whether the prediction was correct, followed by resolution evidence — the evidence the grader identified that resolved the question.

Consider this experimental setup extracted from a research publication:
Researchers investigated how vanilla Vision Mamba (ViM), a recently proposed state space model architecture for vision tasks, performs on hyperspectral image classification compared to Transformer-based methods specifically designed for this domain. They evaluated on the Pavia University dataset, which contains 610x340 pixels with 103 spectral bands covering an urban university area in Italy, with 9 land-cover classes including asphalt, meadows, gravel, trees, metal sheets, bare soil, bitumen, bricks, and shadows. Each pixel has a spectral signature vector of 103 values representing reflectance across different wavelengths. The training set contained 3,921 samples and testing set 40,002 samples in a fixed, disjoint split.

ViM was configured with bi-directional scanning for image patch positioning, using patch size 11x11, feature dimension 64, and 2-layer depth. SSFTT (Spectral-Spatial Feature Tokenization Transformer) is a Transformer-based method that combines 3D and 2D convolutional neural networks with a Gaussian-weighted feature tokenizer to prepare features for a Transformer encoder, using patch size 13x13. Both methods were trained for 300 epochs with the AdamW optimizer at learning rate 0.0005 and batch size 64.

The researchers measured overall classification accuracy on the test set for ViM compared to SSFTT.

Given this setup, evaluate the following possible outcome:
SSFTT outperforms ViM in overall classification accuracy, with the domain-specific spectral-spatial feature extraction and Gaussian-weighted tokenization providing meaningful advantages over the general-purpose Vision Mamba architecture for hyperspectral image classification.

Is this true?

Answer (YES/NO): YES